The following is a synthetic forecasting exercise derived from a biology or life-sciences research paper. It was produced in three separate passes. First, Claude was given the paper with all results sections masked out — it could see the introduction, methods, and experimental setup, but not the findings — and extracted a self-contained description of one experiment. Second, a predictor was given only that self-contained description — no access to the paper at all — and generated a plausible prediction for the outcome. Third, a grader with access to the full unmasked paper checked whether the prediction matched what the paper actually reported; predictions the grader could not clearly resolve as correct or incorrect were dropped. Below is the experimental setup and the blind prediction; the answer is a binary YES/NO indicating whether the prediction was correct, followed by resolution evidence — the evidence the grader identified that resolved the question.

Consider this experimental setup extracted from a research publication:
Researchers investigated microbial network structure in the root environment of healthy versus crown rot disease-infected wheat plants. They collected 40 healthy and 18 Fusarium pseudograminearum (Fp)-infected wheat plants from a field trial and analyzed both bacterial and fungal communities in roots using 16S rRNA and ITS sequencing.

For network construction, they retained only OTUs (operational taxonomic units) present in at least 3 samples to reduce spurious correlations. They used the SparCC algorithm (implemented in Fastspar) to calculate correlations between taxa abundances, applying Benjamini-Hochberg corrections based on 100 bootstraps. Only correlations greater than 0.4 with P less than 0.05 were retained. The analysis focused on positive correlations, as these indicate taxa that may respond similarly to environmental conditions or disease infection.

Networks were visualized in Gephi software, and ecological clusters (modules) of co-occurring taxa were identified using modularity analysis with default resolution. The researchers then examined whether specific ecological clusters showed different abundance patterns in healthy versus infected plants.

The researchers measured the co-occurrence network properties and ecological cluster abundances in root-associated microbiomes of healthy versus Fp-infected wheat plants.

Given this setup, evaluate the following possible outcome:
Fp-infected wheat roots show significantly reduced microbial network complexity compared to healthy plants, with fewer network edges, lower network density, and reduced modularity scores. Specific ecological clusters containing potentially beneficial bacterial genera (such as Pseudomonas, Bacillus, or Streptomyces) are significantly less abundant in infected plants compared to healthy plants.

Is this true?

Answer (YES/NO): NO